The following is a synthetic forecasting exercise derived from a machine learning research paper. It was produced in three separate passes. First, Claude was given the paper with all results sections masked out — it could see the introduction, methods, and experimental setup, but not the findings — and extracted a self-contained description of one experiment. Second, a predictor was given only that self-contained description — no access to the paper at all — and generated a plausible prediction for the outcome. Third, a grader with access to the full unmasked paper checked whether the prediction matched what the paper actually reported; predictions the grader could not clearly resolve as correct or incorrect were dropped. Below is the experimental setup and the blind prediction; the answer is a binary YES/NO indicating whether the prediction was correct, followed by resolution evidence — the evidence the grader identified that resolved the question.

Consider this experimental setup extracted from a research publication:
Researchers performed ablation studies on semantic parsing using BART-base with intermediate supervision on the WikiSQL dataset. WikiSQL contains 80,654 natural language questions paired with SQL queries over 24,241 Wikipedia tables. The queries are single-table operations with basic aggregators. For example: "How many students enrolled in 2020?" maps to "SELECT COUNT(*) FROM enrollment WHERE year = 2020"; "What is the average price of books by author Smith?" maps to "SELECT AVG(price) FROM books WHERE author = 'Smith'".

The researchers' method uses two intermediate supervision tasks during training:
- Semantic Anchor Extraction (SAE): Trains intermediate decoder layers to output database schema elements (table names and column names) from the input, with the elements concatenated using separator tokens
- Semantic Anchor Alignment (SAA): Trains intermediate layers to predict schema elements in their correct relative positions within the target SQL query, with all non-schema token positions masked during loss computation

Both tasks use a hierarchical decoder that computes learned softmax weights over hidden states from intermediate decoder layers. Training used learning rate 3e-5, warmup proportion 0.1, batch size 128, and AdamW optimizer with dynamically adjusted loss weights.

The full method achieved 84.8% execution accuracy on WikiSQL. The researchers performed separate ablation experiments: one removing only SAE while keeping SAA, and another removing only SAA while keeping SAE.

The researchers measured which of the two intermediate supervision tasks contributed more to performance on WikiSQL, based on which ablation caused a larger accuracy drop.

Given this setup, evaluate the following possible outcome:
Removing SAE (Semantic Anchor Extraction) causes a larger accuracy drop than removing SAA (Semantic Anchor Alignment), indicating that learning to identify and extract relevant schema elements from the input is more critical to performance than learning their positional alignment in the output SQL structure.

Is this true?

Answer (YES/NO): YES